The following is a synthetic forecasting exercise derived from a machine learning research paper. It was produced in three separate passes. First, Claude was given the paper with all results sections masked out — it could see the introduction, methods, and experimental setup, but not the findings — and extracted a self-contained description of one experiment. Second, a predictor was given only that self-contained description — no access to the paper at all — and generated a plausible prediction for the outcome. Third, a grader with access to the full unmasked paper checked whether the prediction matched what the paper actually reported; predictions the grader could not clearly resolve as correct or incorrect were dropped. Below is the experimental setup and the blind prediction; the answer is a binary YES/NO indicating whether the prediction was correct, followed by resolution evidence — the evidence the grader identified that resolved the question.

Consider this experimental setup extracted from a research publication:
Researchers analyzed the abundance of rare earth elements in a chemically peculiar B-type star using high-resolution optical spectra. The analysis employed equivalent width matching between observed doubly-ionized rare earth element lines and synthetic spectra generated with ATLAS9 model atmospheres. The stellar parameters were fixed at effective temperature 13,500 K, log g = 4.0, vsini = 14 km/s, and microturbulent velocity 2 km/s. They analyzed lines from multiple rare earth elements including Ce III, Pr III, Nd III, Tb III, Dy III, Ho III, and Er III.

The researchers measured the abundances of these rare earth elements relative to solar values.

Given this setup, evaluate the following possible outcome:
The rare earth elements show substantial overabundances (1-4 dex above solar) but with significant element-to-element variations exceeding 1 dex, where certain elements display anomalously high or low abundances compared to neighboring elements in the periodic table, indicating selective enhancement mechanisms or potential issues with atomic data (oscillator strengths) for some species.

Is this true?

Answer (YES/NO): NO